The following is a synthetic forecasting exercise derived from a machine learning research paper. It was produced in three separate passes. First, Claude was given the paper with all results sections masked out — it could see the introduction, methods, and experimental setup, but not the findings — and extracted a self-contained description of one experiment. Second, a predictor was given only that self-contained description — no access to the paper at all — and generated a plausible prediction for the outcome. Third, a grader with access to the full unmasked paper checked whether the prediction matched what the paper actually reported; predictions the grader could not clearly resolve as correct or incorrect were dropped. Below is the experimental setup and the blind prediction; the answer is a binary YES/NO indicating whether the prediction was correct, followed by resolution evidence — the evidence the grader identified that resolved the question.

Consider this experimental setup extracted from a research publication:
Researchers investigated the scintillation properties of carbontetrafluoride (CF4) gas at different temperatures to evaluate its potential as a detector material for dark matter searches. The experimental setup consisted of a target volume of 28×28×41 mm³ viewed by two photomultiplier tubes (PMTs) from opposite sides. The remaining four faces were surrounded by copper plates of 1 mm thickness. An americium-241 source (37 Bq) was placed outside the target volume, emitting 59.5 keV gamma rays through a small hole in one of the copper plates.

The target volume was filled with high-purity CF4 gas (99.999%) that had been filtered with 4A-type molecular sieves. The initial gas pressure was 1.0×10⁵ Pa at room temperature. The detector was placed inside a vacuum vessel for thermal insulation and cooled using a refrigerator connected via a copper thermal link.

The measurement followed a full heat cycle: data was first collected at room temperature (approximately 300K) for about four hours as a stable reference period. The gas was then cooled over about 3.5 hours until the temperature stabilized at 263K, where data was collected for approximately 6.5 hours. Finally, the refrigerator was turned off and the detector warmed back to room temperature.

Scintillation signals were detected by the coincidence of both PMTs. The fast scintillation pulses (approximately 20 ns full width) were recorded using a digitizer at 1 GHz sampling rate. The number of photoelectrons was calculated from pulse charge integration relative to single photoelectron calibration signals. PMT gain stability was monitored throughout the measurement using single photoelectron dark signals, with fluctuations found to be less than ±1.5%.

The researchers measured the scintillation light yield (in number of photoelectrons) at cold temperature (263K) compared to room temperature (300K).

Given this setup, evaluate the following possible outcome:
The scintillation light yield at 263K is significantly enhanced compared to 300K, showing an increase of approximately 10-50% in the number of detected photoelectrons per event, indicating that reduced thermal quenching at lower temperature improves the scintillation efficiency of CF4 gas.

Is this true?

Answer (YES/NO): YES